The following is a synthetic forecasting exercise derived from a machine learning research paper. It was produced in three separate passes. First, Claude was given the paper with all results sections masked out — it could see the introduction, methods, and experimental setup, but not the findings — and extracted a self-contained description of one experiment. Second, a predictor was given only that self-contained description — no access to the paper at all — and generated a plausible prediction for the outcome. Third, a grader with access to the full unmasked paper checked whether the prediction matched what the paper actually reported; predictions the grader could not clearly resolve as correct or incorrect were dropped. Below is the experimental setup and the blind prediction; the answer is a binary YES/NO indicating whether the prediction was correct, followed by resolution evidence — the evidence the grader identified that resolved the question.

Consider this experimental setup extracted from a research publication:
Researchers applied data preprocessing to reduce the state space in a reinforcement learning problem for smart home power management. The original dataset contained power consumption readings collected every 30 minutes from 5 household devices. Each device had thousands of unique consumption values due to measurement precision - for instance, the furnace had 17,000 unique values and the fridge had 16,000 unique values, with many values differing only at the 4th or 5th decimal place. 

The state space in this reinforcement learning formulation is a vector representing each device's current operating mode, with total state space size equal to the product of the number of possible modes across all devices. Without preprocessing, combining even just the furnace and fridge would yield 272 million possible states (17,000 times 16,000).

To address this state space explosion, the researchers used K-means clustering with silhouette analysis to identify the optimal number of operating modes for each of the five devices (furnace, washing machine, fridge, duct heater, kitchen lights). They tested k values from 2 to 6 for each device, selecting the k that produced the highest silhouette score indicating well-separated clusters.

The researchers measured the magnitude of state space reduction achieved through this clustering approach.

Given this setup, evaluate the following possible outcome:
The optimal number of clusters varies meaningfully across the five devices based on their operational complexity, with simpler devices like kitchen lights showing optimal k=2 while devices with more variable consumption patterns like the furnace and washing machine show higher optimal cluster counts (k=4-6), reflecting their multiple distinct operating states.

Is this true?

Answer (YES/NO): NO